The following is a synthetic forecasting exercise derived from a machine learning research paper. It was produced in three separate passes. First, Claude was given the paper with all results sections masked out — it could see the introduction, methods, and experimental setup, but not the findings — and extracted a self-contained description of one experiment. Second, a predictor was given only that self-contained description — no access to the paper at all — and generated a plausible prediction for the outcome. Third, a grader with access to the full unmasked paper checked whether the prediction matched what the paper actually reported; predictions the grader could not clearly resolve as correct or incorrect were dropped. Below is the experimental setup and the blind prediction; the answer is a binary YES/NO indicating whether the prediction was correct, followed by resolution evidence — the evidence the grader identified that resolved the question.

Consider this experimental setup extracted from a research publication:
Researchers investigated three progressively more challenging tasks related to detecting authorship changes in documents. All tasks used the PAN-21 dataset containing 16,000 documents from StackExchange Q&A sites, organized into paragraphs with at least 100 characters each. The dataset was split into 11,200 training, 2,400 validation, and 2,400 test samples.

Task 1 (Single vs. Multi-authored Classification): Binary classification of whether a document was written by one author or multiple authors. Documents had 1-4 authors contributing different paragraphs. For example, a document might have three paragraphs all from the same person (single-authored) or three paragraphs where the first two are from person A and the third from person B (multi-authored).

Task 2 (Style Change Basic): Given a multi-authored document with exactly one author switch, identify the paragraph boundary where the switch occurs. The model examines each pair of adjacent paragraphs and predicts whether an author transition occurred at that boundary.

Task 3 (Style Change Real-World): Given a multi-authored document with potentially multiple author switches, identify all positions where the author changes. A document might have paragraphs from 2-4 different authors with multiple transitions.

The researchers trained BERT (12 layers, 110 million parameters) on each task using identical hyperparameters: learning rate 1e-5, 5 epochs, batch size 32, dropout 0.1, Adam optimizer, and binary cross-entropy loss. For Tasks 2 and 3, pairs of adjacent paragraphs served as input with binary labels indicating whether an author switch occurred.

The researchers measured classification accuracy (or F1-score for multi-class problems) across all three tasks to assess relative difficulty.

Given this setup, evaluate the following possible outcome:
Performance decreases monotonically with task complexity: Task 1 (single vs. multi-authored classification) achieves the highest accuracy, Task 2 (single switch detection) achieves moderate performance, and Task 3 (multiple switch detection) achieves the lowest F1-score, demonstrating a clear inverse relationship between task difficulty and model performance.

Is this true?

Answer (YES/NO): YES